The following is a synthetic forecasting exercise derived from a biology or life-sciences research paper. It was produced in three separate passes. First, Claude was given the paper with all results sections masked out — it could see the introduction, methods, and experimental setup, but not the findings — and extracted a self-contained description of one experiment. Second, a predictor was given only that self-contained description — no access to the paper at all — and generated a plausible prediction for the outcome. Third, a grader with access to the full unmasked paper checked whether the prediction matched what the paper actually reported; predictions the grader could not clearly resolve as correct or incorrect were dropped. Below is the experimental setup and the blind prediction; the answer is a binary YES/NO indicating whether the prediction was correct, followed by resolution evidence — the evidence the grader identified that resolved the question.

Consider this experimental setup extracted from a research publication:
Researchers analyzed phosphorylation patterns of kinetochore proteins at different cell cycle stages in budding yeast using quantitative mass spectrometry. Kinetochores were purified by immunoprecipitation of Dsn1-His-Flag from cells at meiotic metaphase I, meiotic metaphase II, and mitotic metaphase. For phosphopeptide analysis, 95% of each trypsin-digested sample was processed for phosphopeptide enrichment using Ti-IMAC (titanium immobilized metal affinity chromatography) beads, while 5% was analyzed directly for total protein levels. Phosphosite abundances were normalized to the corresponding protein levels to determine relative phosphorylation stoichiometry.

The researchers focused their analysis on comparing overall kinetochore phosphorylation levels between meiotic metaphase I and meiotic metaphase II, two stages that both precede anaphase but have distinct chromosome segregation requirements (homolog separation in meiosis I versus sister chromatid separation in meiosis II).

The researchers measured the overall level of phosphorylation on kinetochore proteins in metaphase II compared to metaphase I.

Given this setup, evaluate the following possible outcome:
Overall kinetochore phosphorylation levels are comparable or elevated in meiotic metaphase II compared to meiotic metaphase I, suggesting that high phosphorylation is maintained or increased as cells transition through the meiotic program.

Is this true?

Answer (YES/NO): NO